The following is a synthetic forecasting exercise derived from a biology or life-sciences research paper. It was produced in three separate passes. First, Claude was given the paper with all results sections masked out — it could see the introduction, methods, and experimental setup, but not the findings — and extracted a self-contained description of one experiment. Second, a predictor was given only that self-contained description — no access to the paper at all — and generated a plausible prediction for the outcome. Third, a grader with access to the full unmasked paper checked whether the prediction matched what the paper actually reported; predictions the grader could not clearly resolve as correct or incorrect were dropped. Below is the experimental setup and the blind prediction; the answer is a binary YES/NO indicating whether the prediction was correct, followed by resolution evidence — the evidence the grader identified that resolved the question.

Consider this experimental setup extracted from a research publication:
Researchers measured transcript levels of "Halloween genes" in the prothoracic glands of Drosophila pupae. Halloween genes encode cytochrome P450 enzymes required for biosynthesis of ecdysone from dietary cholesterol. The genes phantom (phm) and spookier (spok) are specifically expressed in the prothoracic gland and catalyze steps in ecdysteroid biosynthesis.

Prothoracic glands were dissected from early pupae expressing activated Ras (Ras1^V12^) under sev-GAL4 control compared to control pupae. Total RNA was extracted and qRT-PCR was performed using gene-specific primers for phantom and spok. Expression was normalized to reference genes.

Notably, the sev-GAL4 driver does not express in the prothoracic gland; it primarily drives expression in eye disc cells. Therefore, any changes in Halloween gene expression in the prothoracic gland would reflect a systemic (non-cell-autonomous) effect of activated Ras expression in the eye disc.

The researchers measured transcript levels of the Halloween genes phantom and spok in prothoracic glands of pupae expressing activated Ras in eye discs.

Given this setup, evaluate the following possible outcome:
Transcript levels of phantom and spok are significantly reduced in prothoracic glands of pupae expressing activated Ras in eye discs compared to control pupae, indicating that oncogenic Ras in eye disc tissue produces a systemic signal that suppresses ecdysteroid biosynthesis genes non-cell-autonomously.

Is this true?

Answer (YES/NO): NO